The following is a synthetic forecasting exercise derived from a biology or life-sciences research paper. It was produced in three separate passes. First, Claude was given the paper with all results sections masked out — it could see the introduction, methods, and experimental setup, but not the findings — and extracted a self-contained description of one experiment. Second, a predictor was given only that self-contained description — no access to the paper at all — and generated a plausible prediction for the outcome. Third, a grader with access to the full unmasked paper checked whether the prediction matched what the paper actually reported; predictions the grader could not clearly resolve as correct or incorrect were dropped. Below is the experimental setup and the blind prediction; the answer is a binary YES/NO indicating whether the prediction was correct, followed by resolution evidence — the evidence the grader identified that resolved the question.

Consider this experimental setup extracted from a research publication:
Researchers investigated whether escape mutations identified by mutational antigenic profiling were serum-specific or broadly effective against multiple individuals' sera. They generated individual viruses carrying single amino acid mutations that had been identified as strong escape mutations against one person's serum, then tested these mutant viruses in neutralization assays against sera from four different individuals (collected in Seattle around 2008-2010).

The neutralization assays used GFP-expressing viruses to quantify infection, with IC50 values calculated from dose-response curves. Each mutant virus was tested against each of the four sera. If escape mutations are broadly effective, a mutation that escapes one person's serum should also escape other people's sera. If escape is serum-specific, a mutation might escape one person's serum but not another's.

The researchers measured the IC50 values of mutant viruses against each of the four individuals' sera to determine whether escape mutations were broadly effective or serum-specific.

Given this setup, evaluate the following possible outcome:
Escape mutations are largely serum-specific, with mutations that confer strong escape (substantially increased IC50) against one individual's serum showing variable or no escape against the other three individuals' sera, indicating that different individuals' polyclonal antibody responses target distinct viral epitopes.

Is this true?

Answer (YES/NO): YES